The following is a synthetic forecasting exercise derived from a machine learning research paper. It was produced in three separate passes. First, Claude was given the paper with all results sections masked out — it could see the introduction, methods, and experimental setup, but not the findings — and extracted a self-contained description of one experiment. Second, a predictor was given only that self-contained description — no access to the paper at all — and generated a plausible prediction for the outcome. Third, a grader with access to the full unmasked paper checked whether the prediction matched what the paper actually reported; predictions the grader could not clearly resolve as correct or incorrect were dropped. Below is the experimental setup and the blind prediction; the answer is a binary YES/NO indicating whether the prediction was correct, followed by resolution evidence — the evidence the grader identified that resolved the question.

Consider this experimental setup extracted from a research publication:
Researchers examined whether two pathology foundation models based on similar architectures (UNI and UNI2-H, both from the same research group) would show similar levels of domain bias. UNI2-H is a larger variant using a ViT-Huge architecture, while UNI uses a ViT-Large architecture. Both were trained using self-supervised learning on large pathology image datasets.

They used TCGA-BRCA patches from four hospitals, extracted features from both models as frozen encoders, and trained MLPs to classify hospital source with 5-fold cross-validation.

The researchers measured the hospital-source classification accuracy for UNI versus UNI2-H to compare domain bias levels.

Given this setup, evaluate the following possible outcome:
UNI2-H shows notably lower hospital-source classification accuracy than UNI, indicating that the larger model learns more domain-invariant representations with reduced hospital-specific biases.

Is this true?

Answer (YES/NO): NO